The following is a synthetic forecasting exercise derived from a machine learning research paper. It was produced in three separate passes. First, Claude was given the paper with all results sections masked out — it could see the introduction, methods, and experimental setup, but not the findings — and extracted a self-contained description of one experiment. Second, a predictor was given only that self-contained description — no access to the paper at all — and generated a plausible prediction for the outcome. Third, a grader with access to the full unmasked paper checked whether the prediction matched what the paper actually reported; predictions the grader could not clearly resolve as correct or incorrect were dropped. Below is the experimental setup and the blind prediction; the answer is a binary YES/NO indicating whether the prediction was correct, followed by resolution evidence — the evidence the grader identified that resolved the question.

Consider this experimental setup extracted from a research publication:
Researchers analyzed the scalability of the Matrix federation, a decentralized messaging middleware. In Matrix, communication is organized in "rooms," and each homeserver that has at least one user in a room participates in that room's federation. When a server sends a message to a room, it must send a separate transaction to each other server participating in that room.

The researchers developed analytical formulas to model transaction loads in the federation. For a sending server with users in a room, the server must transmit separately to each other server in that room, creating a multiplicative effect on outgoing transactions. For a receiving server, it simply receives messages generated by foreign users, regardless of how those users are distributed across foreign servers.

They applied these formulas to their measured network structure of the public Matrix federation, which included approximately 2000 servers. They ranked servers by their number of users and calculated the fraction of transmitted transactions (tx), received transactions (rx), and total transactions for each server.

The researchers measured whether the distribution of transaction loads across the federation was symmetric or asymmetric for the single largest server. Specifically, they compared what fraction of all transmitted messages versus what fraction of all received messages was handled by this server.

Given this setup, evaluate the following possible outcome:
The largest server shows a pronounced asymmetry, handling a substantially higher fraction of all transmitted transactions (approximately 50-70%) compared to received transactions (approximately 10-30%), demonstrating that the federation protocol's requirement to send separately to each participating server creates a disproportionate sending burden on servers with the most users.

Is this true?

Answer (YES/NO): NO